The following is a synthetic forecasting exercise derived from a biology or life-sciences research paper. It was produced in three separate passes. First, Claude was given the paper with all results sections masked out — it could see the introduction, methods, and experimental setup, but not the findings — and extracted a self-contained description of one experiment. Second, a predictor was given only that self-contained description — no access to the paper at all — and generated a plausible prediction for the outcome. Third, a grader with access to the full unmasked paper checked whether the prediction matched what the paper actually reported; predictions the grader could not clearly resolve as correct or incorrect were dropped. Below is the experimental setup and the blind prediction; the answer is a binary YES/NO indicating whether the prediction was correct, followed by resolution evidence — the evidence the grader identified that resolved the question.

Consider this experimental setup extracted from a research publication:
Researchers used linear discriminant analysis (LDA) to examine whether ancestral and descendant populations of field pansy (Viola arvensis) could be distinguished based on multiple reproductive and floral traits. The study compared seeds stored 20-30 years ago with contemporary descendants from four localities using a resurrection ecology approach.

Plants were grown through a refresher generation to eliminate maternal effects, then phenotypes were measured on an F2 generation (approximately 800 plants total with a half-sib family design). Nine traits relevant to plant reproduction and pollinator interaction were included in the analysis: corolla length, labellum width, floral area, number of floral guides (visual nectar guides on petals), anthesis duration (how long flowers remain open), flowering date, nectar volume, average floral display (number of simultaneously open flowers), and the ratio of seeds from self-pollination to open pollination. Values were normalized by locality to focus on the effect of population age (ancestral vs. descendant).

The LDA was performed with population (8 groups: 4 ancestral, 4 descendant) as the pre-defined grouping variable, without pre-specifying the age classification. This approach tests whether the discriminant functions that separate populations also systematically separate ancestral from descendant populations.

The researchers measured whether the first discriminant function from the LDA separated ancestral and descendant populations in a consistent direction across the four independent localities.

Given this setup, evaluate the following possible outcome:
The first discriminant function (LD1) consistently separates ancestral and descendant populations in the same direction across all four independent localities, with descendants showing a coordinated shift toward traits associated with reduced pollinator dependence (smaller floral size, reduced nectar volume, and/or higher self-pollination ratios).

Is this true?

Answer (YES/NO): YES